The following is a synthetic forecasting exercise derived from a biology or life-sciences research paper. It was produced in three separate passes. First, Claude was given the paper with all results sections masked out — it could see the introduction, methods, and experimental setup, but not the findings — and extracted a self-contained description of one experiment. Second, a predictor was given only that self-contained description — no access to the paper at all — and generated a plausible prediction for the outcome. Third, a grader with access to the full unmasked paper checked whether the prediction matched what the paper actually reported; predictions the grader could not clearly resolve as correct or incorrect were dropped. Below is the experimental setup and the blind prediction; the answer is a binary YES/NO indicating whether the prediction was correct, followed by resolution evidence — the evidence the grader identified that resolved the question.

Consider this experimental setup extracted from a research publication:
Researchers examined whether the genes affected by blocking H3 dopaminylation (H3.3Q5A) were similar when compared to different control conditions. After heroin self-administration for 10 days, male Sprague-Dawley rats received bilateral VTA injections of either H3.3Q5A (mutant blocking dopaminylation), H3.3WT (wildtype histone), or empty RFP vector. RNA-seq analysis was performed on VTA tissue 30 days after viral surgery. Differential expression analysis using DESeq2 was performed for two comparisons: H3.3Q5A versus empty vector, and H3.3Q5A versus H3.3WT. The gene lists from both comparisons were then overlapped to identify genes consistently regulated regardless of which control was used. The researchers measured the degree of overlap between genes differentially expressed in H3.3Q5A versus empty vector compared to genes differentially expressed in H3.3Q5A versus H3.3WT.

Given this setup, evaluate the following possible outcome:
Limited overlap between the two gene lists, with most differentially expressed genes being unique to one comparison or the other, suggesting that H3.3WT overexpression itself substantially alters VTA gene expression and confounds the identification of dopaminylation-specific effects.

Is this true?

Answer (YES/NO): NO